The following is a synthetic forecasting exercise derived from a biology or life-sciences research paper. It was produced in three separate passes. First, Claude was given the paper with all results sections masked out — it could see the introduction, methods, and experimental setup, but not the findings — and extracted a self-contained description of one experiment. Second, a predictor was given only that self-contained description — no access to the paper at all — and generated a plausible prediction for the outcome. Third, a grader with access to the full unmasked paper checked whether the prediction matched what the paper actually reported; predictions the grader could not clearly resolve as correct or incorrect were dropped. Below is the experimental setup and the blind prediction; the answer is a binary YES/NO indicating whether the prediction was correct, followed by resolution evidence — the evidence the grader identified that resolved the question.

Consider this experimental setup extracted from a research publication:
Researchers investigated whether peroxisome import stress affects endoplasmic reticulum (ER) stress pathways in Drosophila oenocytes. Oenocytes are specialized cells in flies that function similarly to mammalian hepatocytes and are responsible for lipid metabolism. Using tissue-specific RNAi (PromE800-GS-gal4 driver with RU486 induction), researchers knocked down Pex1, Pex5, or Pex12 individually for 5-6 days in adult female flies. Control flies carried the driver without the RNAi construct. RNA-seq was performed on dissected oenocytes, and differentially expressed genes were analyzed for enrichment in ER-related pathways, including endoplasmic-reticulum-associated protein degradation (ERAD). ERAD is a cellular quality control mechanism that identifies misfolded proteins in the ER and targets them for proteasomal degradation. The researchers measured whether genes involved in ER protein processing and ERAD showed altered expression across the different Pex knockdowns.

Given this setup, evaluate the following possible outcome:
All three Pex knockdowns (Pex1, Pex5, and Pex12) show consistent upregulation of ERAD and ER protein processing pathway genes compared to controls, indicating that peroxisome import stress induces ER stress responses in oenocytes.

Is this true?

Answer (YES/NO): YES